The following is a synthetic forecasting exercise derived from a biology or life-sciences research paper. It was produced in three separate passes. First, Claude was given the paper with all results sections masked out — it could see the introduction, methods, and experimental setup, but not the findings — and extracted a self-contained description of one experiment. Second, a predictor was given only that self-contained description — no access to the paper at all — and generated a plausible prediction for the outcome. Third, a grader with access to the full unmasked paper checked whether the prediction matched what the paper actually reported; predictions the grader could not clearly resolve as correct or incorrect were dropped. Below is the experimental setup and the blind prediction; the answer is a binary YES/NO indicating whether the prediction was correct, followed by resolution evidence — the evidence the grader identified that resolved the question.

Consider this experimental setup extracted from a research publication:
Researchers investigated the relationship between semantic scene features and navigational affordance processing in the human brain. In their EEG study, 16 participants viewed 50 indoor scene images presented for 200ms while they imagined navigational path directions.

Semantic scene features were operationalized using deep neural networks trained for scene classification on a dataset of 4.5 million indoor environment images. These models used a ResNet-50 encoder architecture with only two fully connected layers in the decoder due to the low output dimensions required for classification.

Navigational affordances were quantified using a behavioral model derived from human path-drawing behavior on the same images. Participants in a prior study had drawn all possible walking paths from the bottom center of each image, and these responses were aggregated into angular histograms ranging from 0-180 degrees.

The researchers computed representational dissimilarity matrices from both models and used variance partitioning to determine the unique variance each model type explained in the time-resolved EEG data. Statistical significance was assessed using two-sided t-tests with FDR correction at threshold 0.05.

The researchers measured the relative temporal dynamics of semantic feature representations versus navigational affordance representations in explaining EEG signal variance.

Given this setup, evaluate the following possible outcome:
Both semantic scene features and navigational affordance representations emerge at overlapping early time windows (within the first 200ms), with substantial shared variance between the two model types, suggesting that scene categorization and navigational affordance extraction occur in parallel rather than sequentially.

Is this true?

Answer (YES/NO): NO